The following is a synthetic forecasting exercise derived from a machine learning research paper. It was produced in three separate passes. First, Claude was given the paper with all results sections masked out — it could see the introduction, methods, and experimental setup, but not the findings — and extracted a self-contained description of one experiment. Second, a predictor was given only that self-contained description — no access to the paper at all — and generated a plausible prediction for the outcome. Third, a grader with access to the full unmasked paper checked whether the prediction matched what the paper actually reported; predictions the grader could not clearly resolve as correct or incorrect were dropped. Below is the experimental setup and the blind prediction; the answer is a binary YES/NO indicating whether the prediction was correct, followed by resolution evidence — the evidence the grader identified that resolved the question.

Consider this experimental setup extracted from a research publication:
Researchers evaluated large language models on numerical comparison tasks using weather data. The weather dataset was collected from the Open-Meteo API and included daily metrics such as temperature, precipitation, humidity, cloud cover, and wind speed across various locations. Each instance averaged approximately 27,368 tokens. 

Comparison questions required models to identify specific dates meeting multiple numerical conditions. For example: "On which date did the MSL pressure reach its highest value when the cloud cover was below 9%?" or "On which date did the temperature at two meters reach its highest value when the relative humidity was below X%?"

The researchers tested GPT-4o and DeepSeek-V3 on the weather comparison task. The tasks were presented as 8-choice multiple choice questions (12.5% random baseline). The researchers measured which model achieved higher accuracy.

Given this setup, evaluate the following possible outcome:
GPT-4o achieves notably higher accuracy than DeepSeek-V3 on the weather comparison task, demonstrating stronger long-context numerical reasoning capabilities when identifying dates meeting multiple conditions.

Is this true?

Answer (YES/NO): YES